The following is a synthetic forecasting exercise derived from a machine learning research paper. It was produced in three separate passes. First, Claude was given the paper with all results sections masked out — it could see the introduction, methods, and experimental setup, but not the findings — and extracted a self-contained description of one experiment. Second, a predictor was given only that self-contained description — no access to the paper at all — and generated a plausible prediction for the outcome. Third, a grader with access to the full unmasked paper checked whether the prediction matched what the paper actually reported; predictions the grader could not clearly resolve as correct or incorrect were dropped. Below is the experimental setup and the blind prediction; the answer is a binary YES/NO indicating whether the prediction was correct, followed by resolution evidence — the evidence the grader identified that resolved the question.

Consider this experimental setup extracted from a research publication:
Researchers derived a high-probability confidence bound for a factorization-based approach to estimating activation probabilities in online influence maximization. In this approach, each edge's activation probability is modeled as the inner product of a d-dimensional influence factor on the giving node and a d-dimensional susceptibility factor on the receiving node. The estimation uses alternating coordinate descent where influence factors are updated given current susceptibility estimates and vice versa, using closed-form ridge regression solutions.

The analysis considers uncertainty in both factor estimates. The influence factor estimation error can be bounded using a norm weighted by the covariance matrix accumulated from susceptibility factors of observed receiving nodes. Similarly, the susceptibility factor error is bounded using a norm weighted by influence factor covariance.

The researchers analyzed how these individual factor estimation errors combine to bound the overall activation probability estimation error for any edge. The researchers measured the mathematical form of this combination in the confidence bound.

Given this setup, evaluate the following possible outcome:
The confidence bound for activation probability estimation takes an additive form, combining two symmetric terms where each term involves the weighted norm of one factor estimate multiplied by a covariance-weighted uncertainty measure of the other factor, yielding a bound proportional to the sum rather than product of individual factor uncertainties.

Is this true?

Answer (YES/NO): NO